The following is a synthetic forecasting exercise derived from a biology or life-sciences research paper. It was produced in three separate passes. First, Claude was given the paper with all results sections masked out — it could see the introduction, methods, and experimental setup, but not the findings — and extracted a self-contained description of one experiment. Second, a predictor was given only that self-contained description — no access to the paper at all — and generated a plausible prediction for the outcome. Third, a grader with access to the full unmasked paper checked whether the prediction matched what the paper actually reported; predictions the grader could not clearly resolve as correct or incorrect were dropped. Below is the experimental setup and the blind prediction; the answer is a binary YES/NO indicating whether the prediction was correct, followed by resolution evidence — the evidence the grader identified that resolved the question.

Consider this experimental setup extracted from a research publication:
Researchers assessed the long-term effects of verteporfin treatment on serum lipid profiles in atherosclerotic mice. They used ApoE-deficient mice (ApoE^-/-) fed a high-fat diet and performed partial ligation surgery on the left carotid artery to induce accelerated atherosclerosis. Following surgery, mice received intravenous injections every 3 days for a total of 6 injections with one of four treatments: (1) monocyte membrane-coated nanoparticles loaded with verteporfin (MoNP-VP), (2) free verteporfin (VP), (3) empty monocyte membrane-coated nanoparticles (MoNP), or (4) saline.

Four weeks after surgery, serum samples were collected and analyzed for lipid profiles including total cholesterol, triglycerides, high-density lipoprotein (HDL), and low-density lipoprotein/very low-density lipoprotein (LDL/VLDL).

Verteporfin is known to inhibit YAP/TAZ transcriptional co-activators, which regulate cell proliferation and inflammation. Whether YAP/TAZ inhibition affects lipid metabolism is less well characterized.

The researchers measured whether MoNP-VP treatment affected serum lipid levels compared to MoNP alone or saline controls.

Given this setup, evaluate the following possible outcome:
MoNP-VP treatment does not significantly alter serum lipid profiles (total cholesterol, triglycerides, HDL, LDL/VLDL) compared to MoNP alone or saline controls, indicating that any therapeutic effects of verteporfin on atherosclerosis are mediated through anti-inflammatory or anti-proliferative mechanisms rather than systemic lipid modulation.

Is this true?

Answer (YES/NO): YES